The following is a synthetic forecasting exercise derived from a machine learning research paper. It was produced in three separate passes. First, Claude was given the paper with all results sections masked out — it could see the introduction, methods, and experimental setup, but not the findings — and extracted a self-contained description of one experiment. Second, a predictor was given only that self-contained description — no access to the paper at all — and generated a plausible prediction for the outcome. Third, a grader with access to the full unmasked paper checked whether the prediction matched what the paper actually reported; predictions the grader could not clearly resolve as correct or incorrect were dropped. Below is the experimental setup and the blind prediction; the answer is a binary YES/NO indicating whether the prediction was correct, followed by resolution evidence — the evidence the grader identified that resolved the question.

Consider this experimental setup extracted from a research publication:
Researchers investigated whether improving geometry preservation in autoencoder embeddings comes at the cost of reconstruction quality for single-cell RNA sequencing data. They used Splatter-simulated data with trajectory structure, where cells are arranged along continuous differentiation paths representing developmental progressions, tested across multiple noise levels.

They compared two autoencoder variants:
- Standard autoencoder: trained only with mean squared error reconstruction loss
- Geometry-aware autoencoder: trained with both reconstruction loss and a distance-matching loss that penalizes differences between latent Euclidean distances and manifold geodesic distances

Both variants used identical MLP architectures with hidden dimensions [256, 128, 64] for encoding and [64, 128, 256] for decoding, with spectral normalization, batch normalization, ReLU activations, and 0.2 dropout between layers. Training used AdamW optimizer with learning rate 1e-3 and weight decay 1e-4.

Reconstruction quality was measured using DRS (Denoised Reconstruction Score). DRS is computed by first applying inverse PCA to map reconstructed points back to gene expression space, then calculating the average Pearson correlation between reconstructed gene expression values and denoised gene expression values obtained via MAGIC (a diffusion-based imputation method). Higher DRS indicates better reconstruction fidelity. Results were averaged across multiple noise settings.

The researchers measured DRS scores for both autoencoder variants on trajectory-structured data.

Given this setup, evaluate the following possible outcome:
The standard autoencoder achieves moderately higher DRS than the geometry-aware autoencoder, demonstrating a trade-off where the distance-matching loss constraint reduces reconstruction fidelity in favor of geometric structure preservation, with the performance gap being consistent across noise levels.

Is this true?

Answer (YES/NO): NO